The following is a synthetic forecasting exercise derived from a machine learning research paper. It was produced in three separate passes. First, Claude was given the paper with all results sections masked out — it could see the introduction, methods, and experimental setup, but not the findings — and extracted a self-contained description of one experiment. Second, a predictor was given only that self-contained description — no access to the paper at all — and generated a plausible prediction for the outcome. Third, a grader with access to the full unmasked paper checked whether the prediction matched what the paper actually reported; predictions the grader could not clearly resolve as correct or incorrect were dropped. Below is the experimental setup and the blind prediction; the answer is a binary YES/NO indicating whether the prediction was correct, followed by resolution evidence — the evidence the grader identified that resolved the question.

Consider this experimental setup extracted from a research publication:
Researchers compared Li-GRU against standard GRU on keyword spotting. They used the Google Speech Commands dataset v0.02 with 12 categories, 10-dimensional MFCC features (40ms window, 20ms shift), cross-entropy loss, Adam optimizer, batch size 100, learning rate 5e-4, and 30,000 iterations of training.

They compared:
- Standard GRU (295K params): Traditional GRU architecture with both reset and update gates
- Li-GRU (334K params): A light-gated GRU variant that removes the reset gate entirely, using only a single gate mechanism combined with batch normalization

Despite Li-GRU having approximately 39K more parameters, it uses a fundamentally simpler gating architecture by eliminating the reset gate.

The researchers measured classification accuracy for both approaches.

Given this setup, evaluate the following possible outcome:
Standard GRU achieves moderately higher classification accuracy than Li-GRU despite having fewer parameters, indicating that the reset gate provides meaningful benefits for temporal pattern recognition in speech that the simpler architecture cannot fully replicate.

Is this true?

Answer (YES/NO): YES